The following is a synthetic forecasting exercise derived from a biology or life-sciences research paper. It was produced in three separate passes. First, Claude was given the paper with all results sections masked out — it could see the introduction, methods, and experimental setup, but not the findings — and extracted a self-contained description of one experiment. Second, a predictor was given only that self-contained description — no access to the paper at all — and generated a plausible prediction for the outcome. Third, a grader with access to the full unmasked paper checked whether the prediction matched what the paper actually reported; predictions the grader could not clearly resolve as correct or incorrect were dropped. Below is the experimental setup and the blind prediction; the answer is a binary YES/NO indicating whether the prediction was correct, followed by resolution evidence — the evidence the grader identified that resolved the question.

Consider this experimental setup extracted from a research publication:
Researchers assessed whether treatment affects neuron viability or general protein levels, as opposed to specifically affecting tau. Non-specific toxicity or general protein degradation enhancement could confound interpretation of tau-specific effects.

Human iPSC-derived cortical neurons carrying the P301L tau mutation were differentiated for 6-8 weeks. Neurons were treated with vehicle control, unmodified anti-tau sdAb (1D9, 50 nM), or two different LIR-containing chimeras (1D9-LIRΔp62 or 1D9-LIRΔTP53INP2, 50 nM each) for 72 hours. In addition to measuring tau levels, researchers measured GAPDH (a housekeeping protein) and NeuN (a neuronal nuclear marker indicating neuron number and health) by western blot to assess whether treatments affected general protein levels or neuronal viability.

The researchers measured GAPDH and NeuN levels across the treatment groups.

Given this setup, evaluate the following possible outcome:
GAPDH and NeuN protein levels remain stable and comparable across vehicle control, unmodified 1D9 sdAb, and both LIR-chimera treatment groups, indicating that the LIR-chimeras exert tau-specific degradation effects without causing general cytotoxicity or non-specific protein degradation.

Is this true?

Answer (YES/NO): YES